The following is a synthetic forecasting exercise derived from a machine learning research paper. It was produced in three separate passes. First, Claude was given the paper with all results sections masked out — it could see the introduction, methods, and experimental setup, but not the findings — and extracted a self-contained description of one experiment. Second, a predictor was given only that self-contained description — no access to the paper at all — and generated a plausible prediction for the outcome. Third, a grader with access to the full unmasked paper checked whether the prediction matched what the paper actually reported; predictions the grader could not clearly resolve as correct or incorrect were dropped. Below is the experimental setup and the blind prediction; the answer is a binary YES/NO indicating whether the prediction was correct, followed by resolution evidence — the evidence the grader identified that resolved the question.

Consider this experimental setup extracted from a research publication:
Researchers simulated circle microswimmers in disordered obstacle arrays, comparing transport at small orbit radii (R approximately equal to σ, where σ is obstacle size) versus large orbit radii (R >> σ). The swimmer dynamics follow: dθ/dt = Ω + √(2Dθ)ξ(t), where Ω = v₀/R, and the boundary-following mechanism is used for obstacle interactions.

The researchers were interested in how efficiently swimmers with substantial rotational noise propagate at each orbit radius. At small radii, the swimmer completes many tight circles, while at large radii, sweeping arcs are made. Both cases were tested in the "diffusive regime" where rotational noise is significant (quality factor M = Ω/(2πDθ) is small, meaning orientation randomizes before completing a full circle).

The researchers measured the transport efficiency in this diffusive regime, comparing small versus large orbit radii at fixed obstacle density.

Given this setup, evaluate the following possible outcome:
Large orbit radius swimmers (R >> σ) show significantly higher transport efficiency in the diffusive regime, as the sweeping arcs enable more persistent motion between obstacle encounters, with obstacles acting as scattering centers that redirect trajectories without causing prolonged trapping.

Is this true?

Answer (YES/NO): NO